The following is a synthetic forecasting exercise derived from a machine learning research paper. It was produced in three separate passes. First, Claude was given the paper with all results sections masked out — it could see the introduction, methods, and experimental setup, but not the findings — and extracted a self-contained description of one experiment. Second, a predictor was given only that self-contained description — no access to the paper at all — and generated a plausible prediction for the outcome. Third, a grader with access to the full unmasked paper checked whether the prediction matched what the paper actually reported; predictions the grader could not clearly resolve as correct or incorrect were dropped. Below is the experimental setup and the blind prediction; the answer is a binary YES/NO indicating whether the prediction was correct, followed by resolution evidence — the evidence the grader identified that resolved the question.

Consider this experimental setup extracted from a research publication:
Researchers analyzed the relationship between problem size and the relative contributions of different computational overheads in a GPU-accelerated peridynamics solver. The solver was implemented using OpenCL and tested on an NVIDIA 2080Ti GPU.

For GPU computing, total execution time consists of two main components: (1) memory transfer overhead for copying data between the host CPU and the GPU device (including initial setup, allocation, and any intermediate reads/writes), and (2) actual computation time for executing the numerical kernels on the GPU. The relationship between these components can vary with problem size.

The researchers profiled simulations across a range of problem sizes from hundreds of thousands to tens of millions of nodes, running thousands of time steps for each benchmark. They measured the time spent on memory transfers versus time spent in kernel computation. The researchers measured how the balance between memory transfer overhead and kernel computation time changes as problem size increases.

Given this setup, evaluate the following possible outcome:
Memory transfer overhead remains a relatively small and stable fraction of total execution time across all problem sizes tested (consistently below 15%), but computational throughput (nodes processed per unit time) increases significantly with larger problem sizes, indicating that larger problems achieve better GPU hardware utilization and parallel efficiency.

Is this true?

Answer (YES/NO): NO